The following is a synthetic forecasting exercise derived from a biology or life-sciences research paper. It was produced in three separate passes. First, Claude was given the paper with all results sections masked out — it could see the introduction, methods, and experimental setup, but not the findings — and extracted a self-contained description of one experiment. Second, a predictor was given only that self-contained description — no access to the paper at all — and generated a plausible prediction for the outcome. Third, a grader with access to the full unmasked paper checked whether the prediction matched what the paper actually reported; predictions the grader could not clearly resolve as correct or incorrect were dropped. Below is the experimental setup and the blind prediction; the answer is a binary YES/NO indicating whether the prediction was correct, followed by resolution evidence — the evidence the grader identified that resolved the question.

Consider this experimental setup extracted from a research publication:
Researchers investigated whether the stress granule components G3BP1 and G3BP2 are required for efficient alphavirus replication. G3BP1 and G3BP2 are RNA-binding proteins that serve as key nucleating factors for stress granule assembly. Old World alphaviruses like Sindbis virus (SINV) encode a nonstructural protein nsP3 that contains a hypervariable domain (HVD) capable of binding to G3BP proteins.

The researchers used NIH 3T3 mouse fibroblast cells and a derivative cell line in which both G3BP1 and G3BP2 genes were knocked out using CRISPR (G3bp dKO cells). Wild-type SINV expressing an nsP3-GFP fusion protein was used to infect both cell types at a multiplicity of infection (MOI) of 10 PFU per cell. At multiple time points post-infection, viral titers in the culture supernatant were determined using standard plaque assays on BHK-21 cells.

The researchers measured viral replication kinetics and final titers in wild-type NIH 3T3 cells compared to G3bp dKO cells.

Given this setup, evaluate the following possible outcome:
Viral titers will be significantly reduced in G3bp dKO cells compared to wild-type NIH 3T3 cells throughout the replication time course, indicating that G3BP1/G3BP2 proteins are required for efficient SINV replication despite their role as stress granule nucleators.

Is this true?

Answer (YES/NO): YES